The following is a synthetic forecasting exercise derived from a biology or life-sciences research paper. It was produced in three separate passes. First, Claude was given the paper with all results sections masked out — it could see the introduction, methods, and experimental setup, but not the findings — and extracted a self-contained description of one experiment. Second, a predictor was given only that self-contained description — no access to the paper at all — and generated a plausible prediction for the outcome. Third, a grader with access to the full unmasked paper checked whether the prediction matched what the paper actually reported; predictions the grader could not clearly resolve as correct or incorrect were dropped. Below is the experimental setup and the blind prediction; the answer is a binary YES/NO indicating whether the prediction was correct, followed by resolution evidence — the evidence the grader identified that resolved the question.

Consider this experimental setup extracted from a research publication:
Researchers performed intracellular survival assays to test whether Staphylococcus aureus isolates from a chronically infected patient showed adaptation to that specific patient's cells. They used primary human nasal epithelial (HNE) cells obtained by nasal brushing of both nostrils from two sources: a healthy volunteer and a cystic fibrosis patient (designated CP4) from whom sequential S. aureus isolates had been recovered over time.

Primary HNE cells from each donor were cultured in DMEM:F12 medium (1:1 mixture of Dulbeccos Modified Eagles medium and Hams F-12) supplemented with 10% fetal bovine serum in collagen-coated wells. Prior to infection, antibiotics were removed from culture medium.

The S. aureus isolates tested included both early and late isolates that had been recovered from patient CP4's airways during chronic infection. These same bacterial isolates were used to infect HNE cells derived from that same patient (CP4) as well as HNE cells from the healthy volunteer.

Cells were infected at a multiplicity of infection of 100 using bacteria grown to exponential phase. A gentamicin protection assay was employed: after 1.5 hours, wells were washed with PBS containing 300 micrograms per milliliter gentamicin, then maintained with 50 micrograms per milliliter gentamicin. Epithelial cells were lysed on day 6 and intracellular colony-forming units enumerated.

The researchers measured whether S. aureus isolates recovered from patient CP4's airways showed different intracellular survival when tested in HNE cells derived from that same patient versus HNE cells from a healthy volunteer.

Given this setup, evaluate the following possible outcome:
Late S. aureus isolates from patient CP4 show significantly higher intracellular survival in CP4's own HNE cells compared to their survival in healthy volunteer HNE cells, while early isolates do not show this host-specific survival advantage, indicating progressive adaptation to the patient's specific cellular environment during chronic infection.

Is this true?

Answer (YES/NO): NO